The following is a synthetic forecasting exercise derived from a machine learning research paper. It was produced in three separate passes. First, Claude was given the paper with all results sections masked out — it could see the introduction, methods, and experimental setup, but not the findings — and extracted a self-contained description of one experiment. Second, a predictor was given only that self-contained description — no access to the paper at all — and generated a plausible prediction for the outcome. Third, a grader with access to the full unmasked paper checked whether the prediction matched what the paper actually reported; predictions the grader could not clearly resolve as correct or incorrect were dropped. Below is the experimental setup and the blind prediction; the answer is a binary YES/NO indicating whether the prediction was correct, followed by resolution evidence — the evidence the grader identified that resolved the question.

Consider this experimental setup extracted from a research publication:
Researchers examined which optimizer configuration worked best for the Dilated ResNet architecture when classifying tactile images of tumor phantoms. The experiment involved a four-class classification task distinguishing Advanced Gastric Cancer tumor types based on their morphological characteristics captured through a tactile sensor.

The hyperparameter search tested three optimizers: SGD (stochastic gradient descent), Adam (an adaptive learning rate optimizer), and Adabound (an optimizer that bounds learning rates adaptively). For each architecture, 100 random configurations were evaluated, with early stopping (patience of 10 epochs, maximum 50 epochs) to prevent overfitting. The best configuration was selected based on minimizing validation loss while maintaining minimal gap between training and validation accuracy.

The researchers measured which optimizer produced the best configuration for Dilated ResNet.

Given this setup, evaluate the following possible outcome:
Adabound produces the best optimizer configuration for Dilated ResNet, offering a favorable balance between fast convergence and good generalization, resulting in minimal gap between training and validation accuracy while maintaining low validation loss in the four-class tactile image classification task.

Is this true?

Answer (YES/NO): NO